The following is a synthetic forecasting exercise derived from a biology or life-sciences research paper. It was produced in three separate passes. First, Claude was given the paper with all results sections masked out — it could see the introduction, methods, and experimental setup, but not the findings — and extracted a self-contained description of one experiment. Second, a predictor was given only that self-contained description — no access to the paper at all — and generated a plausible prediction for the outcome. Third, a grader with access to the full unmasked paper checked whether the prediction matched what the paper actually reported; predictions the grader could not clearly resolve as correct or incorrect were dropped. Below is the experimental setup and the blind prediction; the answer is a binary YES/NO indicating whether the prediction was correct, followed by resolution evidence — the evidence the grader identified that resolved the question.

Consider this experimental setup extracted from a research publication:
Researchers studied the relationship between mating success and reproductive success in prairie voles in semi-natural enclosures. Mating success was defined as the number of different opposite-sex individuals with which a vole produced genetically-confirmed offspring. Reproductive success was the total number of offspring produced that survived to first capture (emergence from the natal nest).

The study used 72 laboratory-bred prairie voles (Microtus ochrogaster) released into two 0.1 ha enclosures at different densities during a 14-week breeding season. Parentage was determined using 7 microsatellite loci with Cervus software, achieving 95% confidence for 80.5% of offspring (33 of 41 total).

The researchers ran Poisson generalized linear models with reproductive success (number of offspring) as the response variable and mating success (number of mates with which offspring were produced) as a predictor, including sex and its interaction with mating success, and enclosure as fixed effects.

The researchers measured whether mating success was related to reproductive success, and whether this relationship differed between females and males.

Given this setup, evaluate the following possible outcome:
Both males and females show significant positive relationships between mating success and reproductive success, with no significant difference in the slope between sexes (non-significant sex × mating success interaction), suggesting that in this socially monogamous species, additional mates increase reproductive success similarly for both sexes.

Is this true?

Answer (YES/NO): YES